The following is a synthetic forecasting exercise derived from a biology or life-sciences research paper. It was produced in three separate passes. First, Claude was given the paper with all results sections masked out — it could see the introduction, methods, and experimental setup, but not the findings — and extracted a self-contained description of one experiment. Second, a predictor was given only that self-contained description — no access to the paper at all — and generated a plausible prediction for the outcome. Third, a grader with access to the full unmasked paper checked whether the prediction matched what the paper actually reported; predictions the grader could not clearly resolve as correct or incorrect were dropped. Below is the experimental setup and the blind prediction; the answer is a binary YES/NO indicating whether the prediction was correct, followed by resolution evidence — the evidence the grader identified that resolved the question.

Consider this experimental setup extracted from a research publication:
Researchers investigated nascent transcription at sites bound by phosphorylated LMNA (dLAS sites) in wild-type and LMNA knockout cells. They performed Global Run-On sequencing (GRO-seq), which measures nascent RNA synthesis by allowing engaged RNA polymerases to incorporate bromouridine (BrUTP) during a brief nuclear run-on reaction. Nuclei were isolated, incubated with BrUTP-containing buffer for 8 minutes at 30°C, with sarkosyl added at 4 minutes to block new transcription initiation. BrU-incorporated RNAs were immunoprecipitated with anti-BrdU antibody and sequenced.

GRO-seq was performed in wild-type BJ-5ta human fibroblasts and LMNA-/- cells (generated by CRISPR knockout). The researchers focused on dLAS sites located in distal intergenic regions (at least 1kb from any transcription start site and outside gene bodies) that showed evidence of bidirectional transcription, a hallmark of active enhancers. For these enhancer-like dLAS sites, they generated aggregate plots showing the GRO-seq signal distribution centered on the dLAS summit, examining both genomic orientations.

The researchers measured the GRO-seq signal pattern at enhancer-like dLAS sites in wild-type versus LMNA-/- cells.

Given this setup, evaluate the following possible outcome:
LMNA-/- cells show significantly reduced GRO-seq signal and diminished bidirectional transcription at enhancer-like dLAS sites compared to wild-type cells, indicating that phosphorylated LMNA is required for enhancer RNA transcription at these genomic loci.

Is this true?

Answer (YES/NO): NO